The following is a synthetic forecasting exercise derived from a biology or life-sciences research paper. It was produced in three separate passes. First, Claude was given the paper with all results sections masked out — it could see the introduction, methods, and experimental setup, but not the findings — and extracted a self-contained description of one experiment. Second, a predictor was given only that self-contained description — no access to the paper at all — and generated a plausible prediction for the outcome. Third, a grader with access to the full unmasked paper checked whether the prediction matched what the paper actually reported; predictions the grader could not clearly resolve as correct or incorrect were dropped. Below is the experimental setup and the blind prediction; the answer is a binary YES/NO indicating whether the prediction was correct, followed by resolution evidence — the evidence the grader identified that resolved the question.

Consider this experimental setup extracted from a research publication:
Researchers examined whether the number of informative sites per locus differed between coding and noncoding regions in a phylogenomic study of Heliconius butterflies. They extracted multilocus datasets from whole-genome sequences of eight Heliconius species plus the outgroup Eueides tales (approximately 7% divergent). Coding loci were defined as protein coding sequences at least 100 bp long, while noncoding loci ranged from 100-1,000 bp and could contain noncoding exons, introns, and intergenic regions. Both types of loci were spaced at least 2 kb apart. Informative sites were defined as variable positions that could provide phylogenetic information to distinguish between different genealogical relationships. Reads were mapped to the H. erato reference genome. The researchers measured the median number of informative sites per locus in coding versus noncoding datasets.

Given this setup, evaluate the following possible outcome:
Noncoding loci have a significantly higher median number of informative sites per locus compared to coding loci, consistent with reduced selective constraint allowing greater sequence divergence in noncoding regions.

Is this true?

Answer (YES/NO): NO